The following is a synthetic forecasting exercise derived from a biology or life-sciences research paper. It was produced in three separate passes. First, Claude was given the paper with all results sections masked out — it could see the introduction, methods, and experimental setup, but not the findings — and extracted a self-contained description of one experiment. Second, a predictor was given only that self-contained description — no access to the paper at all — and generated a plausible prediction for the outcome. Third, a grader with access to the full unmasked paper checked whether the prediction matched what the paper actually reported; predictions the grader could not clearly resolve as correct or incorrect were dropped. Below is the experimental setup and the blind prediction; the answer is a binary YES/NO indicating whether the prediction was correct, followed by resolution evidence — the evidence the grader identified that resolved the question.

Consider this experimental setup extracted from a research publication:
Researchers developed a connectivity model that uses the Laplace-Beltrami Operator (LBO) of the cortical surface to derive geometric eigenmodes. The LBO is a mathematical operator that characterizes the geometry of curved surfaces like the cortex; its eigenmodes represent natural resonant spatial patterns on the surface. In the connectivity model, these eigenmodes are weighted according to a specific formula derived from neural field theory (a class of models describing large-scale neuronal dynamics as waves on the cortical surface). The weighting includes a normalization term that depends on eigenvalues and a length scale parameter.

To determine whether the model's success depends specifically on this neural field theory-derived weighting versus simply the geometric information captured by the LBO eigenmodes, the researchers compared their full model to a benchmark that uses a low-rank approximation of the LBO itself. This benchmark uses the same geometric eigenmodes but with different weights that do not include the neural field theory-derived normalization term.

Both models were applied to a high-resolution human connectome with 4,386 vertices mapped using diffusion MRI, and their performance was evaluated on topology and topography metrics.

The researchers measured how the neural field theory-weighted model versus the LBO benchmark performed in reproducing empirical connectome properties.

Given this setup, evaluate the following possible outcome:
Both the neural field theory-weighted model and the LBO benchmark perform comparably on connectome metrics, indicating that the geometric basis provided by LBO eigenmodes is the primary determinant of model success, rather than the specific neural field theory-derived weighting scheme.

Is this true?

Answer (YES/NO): NO